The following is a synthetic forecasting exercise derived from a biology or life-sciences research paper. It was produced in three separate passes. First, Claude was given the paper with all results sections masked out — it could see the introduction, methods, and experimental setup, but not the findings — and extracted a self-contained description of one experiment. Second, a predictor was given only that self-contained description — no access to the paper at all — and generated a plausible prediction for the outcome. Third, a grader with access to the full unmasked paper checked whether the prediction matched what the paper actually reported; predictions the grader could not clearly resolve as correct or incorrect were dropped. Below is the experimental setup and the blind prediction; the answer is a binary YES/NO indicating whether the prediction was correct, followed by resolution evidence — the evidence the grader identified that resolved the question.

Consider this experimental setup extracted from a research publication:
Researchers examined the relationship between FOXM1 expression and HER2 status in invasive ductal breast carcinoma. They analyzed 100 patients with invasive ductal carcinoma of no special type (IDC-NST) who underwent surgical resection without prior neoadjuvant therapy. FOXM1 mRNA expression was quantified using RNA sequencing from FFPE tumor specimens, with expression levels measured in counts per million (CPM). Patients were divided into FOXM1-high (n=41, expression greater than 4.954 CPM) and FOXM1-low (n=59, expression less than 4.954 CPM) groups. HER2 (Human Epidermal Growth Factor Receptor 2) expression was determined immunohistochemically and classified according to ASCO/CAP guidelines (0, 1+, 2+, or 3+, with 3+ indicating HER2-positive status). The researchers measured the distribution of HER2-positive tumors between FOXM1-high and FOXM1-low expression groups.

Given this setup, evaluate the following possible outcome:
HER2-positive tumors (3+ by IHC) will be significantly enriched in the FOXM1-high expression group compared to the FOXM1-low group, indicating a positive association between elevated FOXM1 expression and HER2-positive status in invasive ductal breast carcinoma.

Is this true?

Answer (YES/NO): NO